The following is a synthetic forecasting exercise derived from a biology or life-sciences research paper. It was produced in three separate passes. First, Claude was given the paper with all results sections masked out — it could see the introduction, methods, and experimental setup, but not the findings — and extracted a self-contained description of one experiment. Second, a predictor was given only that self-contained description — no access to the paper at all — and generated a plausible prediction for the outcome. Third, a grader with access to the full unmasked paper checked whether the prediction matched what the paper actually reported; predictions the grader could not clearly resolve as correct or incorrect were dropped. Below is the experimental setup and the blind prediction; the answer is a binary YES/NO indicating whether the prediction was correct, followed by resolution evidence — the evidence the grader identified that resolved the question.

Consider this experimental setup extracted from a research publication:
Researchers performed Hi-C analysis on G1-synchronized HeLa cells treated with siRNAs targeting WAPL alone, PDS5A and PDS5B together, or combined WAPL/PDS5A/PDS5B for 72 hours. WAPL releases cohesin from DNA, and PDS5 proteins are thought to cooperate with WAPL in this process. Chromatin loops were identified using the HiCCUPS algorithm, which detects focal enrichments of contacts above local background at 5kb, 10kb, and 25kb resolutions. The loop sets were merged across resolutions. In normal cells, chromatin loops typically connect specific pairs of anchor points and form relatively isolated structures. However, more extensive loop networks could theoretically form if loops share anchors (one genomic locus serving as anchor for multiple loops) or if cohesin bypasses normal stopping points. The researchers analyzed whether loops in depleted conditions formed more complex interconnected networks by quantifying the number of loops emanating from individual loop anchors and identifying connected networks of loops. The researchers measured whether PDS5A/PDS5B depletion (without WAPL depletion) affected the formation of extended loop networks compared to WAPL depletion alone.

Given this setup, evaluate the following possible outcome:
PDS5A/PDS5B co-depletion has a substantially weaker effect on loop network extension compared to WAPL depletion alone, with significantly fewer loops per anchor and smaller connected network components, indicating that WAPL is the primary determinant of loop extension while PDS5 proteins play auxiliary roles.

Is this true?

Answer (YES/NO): NO